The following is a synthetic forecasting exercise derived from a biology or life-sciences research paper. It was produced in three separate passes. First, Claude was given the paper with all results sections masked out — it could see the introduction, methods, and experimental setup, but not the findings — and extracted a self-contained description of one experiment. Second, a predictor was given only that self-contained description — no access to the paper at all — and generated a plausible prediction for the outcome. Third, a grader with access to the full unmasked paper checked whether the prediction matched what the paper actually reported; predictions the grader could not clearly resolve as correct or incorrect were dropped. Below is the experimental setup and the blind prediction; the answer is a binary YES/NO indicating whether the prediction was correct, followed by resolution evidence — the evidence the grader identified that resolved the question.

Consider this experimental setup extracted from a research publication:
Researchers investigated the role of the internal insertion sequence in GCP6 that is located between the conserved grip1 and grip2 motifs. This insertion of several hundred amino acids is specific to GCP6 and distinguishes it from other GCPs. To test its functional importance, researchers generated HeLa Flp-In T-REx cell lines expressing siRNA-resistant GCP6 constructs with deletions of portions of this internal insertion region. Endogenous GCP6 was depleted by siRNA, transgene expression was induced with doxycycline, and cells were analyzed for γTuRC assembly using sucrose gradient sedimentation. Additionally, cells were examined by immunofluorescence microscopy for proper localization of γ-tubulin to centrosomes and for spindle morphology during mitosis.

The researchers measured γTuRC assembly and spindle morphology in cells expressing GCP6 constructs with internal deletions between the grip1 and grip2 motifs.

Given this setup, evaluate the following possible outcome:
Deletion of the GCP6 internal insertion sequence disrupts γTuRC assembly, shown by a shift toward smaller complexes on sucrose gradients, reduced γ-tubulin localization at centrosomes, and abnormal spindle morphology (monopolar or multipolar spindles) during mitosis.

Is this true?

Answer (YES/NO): NO